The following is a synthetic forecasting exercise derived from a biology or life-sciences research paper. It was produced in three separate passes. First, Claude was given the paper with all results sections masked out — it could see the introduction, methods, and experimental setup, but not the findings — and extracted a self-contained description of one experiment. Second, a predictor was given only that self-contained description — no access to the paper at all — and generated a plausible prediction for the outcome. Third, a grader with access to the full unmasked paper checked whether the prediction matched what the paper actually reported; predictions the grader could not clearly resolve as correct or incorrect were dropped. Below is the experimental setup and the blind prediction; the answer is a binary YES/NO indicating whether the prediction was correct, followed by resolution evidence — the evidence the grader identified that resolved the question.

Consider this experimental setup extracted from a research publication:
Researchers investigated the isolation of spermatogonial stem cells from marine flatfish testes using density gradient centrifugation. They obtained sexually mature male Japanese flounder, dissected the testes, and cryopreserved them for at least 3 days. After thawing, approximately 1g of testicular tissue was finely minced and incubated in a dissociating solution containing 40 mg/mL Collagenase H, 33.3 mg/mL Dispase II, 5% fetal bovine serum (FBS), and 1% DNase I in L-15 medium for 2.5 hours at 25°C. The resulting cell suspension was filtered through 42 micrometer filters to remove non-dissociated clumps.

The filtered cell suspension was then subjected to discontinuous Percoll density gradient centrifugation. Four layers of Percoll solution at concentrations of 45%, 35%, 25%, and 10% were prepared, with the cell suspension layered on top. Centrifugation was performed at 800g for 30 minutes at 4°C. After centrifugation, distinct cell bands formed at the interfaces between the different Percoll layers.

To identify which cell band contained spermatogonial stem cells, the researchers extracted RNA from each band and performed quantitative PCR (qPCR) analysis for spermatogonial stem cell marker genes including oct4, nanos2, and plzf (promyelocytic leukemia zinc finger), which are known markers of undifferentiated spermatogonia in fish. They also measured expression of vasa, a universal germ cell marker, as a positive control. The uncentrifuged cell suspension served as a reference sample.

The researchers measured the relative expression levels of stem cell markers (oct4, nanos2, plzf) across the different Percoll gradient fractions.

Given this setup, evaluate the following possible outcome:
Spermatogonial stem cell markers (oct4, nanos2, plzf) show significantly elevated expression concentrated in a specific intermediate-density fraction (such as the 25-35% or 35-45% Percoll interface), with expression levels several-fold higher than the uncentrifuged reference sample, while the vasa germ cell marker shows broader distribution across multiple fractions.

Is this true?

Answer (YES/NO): NO